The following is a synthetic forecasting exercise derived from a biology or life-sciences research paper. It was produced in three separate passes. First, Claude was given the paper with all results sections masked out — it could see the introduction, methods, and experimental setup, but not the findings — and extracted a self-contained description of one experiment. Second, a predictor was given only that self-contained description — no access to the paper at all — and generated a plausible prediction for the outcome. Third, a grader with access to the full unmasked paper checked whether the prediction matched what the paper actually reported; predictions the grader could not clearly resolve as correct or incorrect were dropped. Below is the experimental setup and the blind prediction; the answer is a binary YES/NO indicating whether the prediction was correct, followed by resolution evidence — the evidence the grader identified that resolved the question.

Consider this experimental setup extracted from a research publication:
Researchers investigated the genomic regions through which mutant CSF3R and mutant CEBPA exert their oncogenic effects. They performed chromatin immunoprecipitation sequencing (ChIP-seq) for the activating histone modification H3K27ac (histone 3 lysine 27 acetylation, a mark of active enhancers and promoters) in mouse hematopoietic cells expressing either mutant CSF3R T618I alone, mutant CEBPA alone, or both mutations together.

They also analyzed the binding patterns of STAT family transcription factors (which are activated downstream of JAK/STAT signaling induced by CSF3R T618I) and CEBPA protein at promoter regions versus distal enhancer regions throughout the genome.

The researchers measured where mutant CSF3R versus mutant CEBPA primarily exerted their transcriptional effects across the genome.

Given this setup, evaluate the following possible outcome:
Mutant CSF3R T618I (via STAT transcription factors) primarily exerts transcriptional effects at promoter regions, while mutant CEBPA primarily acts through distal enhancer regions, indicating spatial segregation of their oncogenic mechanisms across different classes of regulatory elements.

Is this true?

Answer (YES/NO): YES